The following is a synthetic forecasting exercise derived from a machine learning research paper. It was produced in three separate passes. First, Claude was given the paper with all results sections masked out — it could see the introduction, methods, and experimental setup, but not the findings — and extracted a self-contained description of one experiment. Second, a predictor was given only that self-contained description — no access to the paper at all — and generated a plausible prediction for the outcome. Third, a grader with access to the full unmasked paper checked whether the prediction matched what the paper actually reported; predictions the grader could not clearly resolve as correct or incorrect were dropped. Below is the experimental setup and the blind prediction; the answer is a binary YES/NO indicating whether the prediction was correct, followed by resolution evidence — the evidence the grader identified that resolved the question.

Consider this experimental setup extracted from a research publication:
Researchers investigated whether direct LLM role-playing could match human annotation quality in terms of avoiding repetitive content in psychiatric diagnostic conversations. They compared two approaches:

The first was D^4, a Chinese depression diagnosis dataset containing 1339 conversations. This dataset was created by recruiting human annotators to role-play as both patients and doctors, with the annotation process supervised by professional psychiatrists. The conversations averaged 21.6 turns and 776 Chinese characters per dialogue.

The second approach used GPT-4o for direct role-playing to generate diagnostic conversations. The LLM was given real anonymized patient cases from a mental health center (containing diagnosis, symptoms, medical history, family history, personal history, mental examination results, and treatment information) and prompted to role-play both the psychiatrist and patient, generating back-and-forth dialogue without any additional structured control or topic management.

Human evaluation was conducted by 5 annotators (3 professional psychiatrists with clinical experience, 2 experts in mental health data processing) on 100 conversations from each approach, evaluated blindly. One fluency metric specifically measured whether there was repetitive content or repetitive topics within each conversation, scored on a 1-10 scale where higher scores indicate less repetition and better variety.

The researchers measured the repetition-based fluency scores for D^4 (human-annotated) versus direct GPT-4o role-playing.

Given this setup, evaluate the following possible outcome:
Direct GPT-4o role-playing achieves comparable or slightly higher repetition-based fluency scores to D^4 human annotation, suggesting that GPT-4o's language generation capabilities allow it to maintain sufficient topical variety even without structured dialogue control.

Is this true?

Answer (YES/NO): NO